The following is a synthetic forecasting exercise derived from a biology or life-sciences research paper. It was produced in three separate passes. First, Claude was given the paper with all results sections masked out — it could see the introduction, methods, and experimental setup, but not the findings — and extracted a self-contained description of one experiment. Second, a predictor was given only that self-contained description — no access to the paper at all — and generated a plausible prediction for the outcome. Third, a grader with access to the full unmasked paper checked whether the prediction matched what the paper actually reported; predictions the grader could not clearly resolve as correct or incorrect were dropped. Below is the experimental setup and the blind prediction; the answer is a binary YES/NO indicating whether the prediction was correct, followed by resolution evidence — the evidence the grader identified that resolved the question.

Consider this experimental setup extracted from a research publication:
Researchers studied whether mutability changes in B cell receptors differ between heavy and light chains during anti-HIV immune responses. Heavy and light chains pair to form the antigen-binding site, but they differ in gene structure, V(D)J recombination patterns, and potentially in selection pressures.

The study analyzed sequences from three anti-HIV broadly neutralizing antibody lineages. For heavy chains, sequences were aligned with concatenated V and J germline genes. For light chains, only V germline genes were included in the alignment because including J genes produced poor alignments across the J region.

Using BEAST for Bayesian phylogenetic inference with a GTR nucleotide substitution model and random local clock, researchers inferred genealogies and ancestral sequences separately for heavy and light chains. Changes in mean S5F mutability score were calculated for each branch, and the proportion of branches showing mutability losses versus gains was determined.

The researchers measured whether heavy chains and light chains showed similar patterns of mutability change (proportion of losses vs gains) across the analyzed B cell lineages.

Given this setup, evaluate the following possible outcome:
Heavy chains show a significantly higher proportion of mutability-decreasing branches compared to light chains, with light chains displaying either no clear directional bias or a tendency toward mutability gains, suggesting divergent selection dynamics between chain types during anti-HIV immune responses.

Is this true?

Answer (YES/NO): NO